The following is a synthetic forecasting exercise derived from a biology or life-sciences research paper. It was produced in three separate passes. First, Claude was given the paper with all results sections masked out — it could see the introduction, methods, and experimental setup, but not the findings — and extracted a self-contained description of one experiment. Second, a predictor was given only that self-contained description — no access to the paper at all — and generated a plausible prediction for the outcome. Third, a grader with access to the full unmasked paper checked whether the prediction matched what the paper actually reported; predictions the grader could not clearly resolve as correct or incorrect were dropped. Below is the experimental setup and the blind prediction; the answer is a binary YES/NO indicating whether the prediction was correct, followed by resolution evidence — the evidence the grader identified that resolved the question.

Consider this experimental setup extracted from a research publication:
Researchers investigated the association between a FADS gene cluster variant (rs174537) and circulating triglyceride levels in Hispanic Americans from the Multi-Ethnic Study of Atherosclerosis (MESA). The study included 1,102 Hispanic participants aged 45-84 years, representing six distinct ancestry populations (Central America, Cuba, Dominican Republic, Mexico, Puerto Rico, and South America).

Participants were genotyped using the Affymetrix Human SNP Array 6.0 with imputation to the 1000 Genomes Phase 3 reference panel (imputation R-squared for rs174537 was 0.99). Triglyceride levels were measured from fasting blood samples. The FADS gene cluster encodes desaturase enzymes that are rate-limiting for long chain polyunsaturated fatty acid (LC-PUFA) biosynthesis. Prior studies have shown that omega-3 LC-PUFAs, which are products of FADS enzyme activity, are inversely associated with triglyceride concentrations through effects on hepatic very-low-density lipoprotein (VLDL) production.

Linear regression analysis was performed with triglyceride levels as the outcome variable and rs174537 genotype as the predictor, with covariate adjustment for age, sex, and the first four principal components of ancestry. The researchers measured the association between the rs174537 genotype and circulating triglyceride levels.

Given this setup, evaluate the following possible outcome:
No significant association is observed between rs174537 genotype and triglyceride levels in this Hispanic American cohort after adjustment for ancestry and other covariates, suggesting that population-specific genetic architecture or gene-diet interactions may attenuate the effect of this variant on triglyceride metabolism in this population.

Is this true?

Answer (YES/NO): NO